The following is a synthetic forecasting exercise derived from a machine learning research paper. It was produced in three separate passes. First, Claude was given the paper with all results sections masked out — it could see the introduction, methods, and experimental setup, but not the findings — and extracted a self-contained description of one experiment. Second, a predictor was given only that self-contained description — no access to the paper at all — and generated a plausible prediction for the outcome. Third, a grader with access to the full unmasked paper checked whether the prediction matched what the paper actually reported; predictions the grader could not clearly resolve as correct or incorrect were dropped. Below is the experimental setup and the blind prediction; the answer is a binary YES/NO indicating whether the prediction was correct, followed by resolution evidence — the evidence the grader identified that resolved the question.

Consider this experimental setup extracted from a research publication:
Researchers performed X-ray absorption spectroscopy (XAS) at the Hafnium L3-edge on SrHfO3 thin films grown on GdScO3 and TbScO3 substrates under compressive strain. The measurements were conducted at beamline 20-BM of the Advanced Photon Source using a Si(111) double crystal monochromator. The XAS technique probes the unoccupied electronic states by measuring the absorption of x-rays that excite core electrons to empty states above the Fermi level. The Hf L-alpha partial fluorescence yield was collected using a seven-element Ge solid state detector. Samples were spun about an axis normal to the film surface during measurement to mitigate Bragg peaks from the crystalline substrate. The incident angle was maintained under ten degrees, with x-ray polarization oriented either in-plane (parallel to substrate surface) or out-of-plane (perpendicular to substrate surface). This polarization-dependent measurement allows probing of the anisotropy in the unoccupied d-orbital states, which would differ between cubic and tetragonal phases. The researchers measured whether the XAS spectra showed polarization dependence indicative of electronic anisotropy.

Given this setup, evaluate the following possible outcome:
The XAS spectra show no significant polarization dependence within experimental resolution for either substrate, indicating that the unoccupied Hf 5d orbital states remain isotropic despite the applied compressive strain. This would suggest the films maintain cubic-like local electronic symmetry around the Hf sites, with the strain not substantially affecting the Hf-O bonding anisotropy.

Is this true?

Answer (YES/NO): NO